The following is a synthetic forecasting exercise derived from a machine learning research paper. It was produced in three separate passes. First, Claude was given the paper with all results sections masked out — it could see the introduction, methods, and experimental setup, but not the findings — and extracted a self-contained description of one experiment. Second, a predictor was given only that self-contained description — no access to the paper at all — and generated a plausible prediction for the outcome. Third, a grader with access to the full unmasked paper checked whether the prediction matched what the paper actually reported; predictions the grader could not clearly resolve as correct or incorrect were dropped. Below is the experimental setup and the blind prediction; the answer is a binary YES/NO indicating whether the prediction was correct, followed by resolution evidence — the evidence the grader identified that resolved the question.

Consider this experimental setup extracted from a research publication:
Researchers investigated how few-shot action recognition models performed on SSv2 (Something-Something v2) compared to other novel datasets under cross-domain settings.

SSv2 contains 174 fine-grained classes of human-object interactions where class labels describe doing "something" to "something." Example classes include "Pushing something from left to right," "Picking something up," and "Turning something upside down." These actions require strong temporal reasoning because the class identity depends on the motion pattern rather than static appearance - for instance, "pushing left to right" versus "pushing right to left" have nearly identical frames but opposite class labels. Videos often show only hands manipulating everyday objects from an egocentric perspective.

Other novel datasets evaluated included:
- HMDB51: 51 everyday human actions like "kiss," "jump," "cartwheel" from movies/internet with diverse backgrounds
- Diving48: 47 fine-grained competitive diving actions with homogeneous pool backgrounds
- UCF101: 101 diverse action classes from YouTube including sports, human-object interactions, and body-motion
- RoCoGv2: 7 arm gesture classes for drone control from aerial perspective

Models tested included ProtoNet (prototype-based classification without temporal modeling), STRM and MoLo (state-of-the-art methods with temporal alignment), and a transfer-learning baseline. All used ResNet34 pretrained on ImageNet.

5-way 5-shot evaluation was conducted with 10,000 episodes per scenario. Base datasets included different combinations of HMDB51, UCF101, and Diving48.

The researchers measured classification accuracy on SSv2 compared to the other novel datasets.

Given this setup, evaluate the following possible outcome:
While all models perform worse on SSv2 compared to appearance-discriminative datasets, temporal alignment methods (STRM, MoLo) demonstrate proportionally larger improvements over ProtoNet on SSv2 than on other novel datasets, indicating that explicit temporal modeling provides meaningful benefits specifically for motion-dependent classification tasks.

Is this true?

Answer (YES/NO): NO